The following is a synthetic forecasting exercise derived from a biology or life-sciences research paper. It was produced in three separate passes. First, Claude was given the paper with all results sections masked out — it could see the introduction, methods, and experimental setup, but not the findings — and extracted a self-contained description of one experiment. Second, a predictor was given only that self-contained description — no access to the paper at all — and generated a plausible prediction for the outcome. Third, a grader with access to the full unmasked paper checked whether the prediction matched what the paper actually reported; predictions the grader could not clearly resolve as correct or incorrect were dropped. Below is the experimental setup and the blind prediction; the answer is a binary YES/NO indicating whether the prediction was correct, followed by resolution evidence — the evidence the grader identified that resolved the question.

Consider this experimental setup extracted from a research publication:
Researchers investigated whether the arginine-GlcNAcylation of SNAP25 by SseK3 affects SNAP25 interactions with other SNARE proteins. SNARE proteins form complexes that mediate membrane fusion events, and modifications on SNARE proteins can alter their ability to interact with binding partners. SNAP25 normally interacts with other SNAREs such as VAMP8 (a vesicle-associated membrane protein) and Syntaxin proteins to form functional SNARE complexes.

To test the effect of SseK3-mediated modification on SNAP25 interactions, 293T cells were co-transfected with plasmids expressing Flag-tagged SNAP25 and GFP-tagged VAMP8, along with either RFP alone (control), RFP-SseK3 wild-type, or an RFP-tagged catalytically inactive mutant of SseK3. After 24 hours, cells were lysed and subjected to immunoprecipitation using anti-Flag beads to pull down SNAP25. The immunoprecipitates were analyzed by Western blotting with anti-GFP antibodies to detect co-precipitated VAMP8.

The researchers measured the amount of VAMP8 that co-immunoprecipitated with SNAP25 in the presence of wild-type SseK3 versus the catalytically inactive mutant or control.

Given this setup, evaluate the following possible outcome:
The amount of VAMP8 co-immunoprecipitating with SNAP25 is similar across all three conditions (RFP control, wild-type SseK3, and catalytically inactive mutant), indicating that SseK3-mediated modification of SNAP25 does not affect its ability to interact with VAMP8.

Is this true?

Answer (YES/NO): NO